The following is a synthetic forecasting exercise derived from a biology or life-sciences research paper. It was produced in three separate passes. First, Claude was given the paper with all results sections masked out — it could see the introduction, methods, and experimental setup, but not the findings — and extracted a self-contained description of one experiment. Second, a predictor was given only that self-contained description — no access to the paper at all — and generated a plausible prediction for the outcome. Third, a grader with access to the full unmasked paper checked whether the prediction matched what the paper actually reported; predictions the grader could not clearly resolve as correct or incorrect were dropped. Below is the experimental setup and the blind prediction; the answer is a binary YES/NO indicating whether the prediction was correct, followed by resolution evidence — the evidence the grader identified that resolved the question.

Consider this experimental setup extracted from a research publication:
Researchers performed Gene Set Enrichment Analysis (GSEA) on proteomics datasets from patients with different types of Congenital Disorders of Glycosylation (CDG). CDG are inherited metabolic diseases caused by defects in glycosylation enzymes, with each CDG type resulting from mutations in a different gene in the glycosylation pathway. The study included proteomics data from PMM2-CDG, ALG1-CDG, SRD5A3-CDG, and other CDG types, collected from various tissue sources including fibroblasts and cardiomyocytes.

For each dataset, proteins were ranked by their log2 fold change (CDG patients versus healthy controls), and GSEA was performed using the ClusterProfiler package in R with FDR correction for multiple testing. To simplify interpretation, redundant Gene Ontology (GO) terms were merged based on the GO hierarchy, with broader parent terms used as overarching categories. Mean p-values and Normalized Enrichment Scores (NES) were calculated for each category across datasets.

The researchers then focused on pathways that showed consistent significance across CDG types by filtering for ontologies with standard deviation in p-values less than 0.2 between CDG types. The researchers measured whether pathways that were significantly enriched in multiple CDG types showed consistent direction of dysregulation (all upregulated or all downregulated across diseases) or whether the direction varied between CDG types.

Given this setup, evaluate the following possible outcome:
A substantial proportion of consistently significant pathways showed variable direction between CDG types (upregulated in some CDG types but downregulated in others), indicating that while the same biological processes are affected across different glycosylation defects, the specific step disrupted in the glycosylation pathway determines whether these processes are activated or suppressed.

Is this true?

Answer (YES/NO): NO